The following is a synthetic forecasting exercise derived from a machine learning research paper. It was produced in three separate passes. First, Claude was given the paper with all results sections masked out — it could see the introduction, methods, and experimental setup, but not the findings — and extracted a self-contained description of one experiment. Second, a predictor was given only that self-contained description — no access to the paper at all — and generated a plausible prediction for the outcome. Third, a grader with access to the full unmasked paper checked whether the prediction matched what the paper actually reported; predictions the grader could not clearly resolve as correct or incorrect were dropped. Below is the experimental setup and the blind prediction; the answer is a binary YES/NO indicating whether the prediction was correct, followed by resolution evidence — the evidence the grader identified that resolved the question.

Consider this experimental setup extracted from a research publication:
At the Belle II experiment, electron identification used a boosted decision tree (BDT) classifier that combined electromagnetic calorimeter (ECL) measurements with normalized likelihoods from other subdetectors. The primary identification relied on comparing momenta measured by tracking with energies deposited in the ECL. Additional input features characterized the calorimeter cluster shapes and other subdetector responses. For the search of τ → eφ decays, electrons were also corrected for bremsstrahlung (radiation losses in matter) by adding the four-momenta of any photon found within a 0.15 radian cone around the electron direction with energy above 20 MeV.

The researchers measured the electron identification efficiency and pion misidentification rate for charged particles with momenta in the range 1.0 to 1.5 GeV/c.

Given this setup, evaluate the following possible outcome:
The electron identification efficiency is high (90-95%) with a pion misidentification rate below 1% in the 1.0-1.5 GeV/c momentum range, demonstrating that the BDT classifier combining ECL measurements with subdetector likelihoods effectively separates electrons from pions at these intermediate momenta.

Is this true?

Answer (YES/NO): YES